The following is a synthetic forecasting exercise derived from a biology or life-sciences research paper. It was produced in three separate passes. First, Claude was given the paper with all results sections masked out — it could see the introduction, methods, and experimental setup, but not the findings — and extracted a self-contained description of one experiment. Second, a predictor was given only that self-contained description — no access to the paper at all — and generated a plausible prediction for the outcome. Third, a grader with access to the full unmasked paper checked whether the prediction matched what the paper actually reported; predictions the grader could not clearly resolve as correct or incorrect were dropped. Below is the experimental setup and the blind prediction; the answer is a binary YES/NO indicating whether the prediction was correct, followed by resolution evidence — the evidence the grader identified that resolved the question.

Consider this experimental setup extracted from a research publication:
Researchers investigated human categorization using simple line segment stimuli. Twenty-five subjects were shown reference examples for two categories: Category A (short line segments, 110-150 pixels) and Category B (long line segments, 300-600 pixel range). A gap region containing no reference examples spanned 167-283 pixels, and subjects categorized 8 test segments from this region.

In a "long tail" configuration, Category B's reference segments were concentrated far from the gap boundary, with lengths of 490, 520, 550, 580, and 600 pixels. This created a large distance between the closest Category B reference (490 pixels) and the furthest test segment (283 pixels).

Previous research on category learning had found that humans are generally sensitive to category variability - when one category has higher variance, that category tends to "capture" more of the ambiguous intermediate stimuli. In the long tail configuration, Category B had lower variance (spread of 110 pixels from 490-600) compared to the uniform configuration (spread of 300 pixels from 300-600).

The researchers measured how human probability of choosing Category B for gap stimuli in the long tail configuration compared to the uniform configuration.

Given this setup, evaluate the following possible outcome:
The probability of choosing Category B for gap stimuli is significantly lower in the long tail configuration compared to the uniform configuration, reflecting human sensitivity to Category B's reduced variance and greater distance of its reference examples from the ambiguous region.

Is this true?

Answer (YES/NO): YES